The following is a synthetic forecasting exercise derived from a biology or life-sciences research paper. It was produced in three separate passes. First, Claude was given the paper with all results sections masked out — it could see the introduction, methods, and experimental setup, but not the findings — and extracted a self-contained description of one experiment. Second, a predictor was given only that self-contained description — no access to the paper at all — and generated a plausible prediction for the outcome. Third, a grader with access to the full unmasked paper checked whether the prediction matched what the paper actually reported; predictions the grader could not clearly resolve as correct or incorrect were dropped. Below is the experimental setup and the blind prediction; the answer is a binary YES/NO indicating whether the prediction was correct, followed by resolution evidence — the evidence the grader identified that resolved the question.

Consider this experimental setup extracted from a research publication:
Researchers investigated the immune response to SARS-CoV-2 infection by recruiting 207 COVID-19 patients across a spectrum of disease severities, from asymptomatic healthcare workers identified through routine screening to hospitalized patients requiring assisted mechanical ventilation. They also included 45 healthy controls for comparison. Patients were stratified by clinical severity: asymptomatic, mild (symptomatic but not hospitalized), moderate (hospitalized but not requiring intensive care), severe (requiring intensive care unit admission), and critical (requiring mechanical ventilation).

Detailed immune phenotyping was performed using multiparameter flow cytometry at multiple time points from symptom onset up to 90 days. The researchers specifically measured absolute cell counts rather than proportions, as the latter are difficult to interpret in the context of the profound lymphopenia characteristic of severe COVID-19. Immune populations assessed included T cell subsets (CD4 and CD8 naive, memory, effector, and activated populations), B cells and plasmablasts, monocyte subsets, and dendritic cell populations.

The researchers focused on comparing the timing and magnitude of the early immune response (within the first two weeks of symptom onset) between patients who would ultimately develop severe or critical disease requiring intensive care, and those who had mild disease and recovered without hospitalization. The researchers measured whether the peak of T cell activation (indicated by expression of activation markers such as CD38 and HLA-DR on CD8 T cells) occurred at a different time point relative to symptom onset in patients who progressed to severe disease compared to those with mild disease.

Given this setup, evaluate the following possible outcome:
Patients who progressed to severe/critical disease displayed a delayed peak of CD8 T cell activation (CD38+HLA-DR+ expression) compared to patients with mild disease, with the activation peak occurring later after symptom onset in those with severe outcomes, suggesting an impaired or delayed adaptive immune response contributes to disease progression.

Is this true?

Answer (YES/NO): YES